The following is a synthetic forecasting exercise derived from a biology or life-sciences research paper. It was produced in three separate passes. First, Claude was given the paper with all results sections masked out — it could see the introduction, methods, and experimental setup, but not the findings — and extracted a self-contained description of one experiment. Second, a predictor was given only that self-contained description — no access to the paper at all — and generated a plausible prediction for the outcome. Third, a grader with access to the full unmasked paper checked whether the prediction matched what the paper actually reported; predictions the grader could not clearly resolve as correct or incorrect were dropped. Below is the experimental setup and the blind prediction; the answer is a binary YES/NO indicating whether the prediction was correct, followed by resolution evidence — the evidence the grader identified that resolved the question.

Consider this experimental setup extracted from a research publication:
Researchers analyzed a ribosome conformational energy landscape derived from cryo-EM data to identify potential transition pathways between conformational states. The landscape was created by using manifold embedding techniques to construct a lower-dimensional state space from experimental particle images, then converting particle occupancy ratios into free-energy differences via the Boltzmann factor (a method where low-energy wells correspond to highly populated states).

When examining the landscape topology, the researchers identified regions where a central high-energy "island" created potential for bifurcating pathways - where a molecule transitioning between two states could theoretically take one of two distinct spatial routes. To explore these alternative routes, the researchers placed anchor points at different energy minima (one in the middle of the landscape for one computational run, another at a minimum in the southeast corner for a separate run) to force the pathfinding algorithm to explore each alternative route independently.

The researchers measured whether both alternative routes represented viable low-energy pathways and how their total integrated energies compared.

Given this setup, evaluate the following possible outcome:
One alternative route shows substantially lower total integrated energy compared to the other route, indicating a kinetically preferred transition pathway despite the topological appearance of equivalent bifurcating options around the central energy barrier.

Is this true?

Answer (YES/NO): NO